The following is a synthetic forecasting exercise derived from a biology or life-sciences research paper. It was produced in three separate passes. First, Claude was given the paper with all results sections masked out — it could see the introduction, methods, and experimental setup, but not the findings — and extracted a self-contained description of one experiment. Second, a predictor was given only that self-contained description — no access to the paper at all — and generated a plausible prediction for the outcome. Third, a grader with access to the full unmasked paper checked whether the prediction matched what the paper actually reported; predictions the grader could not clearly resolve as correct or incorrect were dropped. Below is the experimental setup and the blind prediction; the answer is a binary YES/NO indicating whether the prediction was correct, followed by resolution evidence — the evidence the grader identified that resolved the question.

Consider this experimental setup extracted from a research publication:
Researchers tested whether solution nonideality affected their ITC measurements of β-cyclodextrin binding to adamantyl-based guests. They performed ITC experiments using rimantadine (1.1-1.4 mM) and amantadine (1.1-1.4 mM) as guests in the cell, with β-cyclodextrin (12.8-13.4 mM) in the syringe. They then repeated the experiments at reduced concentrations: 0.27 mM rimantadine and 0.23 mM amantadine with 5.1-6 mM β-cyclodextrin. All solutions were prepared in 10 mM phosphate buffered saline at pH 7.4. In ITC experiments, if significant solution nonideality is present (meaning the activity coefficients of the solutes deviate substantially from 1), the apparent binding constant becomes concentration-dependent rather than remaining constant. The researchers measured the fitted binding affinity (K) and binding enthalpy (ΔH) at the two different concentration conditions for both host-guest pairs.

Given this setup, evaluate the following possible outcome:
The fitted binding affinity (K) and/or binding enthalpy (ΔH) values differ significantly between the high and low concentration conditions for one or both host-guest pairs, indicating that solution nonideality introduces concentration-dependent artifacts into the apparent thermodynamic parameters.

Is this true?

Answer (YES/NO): NO